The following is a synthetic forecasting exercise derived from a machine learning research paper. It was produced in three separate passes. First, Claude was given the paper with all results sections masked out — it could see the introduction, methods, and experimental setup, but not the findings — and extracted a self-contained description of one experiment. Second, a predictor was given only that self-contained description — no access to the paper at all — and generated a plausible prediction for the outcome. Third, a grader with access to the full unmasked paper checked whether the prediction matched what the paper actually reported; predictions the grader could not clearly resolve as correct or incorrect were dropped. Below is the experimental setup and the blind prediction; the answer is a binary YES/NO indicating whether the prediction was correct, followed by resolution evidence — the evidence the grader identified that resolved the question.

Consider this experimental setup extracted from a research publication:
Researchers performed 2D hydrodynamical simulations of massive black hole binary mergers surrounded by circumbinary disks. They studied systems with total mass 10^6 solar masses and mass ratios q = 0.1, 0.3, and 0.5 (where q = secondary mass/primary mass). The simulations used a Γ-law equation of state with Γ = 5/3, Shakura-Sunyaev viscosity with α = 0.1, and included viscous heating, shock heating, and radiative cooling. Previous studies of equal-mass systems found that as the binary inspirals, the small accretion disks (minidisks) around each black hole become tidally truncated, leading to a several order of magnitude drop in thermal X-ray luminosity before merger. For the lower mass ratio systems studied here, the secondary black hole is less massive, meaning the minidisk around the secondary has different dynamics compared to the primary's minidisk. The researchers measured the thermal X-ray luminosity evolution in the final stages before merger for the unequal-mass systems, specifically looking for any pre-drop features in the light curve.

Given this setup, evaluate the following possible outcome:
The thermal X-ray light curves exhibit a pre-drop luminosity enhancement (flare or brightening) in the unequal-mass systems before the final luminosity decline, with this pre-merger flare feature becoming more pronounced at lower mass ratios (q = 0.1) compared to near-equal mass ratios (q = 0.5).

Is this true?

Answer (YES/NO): YES